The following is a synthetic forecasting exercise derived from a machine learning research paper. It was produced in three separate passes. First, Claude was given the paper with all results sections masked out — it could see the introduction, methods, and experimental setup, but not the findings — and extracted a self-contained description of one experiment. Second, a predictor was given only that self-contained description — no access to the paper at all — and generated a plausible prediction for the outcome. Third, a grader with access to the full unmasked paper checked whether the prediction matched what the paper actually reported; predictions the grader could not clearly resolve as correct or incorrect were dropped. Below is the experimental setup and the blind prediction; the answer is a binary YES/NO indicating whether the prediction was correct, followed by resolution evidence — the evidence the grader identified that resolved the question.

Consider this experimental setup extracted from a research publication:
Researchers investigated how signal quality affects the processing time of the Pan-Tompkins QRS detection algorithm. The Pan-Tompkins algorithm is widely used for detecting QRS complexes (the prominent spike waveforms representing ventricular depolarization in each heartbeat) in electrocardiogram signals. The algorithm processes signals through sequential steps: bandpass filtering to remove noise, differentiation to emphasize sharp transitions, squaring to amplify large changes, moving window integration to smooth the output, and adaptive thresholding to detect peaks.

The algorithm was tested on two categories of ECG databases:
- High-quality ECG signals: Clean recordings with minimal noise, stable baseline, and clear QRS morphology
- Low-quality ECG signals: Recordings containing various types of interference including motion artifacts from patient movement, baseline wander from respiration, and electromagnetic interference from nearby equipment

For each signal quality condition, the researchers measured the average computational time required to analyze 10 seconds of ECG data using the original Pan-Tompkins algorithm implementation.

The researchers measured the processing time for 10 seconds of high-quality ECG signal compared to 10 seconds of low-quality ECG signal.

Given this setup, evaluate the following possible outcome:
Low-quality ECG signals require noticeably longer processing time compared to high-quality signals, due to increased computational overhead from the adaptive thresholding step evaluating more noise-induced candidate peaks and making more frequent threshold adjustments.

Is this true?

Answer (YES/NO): NO